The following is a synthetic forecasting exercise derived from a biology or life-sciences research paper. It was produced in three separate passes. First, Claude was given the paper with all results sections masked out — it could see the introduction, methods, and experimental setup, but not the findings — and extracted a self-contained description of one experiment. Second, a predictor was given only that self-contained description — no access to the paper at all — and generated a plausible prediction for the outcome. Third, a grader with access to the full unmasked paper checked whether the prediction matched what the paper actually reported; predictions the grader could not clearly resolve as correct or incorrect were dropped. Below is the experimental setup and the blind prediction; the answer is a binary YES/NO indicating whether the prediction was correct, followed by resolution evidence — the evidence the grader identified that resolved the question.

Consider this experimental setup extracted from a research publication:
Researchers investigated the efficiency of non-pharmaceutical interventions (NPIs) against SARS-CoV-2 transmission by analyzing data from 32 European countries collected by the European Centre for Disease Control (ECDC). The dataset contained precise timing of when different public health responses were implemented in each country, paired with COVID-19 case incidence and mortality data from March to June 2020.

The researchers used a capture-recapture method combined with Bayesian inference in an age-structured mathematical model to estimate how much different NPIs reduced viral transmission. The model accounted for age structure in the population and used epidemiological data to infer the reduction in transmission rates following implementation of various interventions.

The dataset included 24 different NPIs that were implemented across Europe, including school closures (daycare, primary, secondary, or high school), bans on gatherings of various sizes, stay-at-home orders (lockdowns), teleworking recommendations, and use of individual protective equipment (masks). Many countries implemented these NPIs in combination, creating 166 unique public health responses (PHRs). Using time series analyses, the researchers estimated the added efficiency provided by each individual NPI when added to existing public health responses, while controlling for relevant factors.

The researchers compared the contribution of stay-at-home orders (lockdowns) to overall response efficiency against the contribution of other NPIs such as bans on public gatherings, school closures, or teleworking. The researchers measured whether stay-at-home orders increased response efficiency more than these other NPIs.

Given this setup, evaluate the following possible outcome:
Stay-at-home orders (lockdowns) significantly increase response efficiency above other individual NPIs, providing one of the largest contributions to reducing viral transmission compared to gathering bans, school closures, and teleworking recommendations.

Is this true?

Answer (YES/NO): NO